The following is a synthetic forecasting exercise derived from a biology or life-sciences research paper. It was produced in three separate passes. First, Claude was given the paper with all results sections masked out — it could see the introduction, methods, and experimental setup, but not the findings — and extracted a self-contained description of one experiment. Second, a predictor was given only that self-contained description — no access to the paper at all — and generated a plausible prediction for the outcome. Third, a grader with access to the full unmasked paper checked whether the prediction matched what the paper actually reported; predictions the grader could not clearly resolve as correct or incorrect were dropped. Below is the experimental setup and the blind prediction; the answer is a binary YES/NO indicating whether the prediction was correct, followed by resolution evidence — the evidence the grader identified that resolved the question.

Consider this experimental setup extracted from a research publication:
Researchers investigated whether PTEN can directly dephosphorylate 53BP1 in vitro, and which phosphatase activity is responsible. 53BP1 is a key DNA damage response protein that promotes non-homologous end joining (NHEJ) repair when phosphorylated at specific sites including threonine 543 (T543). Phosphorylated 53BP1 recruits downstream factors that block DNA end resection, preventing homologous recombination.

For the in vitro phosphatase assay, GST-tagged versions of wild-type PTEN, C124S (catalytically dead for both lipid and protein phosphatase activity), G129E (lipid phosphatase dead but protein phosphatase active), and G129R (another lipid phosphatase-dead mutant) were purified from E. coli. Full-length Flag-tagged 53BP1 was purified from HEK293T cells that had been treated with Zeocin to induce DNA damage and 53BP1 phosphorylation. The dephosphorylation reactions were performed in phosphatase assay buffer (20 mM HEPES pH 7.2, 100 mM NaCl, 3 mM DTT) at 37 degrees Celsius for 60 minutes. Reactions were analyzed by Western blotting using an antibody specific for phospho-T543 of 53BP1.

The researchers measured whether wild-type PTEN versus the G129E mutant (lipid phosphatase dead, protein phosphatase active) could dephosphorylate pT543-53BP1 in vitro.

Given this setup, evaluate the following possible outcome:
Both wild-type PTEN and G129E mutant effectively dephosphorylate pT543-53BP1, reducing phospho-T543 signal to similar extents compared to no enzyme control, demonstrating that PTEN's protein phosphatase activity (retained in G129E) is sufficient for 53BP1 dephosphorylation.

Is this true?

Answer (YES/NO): NO